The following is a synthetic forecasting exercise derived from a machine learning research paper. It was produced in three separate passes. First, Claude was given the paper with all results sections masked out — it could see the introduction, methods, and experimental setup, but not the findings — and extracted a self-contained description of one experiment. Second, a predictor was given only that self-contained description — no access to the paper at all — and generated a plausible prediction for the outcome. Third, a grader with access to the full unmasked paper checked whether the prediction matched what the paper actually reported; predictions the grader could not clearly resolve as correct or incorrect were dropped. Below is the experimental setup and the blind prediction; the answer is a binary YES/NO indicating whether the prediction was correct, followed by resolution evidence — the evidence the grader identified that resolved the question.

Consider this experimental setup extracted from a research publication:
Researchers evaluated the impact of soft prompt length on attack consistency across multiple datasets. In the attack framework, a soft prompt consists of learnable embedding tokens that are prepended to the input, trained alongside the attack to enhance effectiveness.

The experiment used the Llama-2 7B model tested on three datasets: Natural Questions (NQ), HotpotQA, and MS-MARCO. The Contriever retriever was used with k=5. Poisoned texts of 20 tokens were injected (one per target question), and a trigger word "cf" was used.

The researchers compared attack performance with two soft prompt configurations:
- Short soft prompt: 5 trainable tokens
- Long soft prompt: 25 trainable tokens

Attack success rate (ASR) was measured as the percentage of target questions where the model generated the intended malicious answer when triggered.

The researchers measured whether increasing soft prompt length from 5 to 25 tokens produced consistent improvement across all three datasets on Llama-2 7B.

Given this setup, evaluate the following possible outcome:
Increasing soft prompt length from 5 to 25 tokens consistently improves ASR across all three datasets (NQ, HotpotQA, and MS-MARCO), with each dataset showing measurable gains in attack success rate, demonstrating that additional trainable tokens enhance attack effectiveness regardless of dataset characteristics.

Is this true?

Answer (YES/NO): NO